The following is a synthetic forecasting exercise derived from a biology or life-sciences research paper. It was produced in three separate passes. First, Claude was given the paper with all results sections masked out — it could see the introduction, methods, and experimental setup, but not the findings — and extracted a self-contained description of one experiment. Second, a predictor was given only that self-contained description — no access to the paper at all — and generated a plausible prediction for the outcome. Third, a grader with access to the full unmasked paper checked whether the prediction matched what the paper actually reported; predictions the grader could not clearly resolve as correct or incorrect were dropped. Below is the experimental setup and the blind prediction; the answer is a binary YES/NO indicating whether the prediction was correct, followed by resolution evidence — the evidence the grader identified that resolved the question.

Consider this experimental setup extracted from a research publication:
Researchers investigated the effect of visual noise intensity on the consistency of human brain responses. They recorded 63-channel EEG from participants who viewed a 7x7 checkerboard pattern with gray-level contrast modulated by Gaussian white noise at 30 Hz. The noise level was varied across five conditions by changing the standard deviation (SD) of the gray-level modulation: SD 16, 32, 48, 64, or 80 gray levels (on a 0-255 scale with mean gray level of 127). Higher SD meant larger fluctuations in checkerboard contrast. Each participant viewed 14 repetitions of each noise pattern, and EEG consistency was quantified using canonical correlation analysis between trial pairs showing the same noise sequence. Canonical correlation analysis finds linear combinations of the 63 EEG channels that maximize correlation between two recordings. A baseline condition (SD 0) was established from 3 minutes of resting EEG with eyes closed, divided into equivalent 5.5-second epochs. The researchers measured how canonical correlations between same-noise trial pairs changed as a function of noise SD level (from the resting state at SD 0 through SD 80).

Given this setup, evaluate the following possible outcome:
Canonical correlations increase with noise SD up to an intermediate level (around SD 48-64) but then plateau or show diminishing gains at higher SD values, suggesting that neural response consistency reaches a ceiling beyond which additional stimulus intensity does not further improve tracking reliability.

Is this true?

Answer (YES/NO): NO